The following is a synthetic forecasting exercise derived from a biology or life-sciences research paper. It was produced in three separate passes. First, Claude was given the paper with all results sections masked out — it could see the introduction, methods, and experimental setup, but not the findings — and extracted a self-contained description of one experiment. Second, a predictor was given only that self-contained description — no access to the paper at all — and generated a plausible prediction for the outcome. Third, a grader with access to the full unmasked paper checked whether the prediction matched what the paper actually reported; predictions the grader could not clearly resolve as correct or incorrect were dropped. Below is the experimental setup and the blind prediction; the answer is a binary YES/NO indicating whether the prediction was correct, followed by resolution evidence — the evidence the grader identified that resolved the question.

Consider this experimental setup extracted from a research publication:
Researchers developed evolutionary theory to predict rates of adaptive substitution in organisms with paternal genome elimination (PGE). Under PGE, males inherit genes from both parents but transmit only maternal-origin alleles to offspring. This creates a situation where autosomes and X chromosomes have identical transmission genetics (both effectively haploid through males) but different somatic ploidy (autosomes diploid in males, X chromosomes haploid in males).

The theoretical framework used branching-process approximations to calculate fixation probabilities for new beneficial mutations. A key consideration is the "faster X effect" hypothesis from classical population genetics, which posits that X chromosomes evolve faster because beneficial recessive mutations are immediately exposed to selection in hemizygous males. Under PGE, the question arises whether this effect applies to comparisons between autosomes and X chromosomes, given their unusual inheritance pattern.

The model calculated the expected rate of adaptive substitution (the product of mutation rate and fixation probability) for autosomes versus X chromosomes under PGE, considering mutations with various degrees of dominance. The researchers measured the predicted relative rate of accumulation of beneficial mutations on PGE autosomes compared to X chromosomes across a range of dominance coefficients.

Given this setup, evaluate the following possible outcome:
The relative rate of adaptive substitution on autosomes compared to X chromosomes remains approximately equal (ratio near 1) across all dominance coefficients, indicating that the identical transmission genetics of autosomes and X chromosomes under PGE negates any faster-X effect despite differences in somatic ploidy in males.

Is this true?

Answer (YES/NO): NO